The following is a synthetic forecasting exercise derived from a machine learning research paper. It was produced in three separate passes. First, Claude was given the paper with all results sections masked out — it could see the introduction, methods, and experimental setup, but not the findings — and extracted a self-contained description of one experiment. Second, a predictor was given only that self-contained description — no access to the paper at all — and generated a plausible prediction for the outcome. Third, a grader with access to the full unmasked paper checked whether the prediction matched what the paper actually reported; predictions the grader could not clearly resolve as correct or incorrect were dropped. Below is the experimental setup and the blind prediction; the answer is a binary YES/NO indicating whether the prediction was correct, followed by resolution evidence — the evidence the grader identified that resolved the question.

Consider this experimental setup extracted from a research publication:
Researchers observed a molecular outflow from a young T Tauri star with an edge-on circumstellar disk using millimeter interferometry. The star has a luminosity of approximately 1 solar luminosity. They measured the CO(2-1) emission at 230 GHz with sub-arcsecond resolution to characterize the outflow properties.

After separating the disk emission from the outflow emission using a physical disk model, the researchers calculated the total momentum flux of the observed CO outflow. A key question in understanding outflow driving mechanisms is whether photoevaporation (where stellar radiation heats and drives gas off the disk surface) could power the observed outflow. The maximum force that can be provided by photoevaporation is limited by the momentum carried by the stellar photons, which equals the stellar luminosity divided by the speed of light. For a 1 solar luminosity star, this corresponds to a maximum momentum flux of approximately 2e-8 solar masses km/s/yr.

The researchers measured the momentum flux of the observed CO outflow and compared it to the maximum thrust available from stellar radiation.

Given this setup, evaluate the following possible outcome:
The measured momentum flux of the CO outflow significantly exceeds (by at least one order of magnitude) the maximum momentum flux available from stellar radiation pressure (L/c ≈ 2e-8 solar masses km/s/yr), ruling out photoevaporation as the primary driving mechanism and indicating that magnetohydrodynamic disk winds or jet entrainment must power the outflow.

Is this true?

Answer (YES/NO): YES